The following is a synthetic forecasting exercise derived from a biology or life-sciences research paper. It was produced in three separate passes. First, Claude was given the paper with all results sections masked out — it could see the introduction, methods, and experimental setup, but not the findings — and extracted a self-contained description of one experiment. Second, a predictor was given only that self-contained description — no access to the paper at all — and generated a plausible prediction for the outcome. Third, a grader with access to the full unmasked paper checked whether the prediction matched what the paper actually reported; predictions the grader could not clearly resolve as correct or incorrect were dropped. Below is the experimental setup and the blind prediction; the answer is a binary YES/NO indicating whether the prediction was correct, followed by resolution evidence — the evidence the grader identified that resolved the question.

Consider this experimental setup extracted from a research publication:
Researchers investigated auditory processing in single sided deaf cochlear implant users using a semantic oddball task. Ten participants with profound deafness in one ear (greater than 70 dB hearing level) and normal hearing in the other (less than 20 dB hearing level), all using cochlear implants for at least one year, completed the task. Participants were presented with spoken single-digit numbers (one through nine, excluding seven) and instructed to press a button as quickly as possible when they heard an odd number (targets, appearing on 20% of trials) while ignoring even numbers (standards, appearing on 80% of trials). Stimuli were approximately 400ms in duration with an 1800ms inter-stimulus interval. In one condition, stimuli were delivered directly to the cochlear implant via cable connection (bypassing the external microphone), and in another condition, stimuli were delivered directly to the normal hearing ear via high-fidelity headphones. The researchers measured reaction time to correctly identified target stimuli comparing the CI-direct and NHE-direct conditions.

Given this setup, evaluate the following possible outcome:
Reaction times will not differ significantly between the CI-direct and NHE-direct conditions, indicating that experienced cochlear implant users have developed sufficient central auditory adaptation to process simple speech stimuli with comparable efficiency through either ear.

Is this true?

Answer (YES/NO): NO